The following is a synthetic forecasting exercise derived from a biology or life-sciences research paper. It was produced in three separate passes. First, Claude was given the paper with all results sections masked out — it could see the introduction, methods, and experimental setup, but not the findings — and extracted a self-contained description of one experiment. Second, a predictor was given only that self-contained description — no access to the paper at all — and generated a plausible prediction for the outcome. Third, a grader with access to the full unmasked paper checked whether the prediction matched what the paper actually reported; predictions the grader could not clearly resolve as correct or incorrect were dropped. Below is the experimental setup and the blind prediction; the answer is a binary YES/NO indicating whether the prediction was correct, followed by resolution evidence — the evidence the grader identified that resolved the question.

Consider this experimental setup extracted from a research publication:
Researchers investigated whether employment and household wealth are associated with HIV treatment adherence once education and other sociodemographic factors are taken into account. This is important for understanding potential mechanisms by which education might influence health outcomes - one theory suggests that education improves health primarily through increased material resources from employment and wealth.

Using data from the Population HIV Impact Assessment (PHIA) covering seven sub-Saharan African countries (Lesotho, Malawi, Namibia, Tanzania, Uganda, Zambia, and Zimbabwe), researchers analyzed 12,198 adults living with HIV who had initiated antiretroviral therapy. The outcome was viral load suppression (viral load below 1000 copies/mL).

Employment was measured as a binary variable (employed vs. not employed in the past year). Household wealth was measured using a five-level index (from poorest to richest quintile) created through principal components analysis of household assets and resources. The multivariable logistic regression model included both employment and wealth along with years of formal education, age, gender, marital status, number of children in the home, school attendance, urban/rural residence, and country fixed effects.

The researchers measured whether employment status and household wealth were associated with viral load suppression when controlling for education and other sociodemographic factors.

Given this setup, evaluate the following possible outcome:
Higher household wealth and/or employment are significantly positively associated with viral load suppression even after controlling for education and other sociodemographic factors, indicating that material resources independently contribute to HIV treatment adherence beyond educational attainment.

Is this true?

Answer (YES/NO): NO